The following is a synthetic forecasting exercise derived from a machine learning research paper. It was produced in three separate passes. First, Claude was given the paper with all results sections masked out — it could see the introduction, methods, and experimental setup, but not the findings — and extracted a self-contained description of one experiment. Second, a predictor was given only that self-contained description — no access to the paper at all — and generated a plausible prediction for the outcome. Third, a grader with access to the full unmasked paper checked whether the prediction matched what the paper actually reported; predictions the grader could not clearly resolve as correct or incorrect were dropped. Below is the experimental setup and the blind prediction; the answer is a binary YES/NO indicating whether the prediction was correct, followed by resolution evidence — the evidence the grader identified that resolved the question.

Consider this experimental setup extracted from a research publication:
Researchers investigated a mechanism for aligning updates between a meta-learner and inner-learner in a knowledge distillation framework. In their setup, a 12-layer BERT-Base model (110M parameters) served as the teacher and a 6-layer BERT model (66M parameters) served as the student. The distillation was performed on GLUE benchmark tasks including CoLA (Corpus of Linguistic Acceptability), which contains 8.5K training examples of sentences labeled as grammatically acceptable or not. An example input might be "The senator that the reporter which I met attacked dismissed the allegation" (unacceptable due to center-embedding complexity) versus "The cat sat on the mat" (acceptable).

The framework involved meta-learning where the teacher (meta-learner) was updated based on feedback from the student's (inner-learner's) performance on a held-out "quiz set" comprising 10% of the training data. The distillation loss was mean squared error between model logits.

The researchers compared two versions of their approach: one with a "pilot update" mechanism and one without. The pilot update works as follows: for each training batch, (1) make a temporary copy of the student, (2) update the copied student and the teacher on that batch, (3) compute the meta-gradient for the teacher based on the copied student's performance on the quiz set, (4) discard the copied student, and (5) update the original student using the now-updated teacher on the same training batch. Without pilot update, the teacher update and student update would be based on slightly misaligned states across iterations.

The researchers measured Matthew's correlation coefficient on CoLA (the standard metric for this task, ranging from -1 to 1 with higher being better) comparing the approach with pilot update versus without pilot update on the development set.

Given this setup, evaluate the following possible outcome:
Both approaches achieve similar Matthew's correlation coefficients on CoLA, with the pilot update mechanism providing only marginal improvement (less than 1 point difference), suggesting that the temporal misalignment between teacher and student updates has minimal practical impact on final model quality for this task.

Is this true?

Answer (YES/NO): NO